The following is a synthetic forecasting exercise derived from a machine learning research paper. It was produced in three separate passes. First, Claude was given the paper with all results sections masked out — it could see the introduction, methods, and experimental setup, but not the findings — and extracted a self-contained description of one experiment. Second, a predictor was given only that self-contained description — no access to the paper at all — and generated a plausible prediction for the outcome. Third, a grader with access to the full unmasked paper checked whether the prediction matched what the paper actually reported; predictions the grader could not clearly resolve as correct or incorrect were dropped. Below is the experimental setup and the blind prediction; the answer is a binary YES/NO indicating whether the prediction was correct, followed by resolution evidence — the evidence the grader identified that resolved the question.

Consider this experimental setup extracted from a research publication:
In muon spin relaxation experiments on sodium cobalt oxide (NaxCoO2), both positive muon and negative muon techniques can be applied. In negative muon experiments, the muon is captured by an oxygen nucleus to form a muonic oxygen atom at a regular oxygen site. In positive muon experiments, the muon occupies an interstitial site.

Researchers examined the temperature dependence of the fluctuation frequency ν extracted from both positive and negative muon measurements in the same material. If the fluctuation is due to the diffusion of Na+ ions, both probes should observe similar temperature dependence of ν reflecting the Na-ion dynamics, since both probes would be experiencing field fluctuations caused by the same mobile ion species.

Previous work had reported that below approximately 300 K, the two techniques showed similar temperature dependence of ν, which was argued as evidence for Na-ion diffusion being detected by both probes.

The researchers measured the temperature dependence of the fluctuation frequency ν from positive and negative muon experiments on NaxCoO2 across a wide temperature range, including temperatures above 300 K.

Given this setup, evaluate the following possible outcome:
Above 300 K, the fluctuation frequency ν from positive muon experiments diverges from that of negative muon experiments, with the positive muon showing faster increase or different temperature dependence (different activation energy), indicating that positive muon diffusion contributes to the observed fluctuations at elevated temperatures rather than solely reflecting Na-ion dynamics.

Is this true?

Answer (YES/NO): YES